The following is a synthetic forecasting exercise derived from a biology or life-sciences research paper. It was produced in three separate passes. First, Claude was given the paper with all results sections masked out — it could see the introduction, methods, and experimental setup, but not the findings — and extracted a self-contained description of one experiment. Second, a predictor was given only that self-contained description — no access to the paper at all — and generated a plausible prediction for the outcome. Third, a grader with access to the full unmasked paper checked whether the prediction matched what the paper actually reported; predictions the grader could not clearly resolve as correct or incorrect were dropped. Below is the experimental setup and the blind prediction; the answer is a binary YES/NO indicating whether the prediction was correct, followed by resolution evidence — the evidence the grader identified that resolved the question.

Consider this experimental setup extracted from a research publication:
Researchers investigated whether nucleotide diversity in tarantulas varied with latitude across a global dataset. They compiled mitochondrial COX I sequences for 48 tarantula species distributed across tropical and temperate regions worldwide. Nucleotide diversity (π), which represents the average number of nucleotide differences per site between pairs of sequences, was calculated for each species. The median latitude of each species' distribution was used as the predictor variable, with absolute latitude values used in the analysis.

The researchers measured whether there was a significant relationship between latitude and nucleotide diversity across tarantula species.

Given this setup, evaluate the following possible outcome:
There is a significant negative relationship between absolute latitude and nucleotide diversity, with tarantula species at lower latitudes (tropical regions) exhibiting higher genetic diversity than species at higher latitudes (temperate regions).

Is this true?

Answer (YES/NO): NO